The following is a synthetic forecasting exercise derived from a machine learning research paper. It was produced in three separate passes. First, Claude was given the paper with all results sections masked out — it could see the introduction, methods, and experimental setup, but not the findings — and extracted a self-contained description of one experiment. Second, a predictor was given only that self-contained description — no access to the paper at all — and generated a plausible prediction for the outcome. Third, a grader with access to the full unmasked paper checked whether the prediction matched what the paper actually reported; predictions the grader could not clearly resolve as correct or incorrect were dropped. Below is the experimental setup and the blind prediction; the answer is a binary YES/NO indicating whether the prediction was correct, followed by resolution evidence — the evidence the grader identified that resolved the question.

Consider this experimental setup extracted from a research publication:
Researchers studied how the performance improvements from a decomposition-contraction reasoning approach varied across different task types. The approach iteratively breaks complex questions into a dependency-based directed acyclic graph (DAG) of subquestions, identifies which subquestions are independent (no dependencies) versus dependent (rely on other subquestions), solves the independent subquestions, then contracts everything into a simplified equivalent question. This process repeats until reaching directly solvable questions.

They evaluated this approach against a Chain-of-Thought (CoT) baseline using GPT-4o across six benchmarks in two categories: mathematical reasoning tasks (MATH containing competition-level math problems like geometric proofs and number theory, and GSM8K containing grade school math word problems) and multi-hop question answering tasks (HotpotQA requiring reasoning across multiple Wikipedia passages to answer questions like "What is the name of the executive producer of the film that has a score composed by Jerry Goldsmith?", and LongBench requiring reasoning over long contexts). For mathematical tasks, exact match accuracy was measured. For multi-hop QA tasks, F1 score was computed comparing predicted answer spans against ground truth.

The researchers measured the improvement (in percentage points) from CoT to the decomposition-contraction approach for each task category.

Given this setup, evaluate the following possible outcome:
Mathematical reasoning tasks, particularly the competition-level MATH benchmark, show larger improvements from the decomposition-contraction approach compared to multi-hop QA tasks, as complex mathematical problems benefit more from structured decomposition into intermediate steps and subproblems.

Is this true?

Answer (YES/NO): NO